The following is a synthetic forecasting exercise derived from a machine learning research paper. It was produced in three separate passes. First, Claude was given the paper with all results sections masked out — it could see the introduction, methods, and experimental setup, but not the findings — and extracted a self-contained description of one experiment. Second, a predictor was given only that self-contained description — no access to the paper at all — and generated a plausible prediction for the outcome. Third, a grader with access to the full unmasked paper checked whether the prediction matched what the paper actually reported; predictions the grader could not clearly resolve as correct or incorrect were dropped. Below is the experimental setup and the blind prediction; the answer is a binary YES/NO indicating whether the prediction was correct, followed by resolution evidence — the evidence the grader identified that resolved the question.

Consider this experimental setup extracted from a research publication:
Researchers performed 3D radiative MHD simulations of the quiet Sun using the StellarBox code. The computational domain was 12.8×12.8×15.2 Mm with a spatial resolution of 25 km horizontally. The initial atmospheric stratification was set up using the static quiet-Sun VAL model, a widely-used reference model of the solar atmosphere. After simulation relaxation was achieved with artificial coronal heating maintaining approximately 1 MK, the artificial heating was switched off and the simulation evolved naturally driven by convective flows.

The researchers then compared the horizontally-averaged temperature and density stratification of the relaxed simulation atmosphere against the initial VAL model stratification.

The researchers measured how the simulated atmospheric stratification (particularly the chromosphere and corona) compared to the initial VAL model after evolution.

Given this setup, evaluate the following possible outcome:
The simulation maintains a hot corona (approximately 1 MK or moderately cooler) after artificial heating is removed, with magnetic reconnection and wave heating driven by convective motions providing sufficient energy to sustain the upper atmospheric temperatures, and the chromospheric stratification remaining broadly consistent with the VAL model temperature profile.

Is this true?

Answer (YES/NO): NO